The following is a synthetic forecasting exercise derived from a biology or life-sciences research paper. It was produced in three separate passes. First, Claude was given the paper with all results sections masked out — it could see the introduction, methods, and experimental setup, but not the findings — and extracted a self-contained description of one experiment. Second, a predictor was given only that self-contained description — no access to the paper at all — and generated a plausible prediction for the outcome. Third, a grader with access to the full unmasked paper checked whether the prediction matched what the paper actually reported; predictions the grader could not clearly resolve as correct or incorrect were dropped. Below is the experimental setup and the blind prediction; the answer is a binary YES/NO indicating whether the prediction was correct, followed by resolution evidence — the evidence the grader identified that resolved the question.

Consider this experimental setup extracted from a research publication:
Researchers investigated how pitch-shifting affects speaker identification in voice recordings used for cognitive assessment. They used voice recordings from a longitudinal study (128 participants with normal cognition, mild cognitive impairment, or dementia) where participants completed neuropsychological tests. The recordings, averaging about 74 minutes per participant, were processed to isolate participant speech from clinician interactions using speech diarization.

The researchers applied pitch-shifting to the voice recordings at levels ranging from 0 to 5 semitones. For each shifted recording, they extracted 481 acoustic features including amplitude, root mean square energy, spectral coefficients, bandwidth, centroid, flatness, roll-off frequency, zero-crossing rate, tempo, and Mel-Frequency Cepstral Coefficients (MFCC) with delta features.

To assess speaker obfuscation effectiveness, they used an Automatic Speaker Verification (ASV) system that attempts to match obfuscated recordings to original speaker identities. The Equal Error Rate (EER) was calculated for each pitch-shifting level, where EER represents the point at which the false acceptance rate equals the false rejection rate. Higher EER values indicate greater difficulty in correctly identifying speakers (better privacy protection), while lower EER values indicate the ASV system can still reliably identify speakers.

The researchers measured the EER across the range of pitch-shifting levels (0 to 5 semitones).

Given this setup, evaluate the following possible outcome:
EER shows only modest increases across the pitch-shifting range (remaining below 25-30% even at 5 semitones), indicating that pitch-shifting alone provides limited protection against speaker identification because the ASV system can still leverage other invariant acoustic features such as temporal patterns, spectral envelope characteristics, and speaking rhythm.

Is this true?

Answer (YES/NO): NO